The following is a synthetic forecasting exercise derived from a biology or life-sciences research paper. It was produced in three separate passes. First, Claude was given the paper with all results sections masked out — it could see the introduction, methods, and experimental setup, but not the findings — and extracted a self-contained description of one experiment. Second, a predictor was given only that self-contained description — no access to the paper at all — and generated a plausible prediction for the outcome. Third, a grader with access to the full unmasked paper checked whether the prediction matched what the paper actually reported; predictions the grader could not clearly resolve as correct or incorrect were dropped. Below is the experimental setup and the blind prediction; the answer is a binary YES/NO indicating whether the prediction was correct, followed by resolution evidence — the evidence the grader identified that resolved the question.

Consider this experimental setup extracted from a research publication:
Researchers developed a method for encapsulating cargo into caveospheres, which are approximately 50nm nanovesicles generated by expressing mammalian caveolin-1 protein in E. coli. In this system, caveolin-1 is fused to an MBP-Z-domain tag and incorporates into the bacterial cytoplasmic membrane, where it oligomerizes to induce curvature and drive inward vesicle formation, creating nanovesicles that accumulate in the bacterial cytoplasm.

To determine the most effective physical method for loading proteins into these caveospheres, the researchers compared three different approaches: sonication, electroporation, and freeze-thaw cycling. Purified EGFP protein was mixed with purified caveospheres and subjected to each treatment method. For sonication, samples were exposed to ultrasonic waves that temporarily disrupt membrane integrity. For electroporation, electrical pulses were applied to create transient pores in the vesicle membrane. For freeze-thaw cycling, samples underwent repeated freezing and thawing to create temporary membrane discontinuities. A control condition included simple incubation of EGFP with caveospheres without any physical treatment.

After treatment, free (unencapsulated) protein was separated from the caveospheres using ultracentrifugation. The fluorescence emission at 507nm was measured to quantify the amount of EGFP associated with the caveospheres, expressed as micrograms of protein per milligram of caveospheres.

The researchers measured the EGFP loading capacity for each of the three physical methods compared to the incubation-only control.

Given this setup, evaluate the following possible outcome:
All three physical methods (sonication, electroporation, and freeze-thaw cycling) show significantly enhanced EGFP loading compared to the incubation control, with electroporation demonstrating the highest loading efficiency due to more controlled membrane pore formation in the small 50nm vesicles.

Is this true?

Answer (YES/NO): NO